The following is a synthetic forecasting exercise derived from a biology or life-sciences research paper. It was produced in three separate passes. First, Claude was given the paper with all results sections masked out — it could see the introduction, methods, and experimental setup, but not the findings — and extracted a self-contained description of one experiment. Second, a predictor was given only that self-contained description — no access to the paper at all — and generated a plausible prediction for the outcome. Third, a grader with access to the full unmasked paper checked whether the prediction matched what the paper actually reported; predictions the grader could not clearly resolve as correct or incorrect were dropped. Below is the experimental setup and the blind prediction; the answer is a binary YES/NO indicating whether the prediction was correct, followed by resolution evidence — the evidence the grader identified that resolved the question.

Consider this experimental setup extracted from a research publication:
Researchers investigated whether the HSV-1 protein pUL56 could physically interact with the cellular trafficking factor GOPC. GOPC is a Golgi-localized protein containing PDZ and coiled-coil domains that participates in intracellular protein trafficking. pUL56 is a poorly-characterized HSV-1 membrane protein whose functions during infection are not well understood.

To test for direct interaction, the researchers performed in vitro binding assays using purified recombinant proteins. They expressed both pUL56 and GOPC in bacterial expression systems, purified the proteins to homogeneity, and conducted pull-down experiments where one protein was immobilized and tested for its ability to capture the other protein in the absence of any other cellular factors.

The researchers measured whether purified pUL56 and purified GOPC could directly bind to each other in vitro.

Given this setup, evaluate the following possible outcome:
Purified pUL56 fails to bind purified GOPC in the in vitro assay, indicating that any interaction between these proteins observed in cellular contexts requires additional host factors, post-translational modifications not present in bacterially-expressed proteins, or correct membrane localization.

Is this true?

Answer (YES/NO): NO